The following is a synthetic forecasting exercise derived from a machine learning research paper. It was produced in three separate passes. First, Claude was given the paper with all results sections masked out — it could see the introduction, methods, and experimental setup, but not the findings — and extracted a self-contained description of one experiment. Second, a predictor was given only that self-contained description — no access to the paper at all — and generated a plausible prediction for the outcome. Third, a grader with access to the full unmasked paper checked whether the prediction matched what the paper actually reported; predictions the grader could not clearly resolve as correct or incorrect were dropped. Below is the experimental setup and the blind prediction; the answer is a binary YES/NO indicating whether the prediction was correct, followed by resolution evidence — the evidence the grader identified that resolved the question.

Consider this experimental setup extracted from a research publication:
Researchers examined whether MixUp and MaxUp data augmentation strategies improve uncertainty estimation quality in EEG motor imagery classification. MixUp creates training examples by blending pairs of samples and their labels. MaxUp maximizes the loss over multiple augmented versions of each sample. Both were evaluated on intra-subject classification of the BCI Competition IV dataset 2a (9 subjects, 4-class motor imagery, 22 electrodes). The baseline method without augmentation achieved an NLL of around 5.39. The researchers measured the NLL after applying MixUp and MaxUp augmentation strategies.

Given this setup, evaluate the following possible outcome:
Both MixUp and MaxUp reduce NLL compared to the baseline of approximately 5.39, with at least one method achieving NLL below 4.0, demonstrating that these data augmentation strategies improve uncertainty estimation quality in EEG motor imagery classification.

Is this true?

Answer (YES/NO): NO